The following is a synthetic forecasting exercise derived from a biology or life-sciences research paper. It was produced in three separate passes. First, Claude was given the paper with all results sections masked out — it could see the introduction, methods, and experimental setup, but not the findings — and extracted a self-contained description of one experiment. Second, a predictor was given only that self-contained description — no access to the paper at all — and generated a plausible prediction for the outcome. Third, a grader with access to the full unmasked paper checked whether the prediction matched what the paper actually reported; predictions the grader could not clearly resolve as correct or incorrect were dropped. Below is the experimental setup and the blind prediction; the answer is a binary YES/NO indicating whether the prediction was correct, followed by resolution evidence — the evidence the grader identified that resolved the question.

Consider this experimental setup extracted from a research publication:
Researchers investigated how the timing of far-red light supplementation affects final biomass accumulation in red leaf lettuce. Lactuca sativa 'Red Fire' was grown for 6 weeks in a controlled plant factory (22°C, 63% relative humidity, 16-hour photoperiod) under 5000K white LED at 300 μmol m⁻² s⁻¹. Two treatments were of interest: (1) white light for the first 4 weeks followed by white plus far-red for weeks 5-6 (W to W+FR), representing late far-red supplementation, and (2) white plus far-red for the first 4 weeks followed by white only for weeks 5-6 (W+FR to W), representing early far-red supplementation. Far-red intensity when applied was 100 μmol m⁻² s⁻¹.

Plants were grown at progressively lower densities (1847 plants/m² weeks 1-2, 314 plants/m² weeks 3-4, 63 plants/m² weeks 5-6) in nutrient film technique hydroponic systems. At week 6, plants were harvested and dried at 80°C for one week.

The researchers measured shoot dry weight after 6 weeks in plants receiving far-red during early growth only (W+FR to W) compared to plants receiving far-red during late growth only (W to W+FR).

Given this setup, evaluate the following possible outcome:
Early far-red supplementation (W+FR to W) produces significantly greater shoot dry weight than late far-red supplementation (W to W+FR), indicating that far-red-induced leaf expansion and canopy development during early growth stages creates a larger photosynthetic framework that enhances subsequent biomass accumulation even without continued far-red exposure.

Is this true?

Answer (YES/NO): NO